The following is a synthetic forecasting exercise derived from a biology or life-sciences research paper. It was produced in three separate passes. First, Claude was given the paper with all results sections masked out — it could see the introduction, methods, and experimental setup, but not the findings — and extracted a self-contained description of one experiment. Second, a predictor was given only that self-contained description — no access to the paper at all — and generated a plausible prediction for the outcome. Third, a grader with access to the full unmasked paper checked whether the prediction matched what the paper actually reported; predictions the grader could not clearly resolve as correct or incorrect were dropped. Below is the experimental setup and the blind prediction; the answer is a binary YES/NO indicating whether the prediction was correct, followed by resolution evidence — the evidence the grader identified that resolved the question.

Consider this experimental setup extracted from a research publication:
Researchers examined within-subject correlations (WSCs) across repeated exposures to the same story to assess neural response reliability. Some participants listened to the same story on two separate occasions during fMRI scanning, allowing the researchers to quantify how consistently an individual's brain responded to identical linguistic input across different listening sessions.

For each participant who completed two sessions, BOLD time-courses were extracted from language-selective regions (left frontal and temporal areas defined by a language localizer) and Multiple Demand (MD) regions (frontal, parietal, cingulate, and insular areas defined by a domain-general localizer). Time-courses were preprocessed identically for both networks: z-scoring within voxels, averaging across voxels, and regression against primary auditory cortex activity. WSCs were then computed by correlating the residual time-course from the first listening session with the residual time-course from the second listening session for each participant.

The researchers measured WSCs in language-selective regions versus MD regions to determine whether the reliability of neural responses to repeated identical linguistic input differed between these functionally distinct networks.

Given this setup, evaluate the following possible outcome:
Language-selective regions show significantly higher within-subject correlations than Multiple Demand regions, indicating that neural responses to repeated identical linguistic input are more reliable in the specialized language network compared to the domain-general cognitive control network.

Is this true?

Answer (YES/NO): YES